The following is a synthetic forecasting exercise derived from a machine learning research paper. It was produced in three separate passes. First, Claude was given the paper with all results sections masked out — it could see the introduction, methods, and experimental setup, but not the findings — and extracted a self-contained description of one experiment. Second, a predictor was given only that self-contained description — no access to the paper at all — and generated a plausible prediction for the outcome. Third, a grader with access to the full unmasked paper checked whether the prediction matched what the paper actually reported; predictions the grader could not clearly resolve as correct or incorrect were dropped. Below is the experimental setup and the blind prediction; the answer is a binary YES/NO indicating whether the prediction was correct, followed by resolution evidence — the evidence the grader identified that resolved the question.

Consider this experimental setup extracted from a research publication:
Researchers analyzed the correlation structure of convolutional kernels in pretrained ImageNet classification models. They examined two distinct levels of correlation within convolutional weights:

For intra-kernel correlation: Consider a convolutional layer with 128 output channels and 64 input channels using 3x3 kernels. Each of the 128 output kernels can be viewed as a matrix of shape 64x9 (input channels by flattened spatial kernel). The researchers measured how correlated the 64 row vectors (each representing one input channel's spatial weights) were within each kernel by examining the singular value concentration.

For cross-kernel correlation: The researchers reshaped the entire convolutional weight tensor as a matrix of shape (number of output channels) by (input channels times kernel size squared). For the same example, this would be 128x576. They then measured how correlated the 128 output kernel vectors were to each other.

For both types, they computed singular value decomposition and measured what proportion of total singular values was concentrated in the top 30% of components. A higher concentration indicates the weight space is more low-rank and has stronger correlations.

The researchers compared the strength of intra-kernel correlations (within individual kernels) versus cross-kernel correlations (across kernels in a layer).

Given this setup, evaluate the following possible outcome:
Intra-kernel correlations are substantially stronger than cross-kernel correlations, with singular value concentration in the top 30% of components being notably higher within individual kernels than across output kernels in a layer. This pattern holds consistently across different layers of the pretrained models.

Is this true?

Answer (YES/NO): NO